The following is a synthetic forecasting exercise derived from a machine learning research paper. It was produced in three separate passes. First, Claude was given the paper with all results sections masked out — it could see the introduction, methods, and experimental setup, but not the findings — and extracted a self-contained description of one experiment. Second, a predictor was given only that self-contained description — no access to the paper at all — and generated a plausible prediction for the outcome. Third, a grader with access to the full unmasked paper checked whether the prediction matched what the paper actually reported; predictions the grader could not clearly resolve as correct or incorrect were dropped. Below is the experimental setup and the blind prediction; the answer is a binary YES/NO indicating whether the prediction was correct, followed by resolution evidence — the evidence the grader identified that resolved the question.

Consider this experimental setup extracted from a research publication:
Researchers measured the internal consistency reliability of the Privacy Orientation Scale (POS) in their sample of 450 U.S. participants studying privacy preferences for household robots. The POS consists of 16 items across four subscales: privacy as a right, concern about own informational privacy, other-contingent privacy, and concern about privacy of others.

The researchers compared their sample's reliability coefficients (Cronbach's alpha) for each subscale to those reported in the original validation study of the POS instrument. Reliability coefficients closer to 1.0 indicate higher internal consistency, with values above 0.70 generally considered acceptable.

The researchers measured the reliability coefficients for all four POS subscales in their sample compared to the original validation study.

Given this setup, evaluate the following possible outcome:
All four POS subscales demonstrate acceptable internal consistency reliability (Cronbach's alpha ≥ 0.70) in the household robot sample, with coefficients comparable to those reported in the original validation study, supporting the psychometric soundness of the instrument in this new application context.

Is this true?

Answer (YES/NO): NO